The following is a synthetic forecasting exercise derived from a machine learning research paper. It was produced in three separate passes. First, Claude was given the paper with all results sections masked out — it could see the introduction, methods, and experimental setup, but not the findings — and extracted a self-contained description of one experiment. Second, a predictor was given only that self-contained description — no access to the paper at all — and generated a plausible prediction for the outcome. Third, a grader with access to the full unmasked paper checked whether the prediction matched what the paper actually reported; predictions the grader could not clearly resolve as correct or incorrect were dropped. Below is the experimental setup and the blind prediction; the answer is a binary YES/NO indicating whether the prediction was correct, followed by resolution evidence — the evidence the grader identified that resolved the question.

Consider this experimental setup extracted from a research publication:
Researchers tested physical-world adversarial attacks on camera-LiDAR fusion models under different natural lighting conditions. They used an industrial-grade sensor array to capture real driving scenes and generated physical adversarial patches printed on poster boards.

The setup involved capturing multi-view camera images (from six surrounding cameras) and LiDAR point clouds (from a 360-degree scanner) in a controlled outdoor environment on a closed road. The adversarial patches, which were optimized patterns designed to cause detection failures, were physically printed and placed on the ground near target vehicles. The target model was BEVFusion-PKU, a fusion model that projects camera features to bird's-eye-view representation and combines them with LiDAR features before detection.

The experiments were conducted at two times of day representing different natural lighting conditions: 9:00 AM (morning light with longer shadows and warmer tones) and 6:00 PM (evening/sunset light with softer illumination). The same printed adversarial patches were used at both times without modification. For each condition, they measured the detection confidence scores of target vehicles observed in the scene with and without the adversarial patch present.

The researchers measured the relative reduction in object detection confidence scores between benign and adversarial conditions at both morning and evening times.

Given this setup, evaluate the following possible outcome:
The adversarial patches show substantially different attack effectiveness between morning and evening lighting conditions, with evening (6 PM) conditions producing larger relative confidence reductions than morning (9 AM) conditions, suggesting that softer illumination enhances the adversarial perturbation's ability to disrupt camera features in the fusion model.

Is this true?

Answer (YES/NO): NO